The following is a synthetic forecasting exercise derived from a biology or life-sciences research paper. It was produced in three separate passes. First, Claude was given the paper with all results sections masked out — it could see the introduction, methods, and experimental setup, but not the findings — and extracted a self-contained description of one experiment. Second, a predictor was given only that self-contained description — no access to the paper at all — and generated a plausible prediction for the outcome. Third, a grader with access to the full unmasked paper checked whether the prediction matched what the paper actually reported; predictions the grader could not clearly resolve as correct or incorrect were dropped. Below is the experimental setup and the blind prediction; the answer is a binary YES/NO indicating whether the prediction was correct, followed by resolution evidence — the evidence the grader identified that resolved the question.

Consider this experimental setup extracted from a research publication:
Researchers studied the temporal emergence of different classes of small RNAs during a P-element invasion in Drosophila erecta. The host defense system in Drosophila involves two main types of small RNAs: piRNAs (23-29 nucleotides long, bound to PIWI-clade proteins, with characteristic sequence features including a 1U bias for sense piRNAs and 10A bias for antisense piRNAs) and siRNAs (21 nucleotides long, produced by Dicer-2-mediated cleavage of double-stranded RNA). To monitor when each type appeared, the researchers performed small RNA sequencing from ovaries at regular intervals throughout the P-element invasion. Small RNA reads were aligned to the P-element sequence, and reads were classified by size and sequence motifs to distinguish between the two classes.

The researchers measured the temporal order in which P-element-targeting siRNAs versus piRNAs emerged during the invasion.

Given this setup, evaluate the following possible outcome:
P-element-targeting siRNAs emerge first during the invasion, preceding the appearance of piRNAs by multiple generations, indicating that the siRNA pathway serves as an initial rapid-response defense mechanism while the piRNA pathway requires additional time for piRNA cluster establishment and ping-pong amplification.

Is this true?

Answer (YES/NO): YES